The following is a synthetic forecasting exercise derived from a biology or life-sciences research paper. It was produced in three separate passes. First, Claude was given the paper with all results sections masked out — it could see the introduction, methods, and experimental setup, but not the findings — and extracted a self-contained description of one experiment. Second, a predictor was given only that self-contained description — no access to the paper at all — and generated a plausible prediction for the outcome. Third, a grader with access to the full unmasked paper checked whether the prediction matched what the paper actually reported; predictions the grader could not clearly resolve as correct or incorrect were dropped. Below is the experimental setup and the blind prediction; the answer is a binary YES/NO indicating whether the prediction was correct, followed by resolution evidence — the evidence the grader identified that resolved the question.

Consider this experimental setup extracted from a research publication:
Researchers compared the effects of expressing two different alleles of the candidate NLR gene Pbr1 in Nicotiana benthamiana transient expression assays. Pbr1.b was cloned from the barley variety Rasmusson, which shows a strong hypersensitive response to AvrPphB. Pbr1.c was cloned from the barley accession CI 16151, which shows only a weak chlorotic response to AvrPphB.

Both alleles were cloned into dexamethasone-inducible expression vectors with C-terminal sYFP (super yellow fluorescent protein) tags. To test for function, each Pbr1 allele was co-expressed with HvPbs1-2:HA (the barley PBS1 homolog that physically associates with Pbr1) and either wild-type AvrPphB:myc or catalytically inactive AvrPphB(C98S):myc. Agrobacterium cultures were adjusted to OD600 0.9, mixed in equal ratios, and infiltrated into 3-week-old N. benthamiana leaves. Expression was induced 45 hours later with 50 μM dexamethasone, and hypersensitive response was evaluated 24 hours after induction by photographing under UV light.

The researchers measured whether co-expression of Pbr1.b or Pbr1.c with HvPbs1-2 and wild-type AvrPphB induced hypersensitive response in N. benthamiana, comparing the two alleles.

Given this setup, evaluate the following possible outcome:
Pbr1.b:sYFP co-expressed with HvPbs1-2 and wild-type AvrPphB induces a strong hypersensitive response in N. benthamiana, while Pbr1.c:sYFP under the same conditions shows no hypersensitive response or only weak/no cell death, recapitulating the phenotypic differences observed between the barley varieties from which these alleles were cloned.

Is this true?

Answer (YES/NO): NO